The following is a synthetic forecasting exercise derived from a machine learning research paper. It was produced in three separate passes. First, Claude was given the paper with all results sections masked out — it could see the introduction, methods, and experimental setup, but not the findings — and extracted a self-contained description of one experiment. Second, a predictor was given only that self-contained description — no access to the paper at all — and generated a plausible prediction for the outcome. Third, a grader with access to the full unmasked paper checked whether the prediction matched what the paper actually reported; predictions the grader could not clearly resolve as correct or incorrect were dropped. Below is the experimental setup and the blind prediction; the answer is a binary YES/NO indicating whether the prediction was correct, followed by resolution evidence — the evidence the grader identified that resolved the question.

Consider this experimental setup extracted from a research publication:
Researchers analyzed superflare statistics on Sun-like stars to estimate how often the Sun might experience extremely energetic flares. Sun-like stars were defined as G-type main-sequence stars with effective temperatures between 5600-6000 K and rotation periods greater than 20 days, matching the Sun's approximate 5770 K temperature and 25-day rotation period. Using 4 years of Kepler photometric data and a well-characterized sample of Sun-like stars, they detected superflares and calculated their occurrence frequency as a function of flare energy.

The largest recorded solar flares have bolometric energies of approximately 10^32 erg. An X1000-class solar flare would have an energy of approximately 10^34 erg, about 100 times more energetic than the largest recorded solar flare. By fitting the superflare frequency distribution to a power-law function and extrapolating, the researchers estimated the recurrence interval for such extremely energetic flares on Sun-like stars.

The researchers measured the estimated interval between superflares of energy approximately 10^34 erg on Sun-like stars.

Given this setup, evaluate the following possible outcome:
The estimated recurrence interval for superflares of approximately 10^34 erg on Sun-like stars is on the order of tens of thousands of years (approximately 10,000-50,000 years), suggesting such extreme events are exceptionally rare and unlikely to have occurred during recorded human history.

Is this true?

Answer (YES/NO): NO